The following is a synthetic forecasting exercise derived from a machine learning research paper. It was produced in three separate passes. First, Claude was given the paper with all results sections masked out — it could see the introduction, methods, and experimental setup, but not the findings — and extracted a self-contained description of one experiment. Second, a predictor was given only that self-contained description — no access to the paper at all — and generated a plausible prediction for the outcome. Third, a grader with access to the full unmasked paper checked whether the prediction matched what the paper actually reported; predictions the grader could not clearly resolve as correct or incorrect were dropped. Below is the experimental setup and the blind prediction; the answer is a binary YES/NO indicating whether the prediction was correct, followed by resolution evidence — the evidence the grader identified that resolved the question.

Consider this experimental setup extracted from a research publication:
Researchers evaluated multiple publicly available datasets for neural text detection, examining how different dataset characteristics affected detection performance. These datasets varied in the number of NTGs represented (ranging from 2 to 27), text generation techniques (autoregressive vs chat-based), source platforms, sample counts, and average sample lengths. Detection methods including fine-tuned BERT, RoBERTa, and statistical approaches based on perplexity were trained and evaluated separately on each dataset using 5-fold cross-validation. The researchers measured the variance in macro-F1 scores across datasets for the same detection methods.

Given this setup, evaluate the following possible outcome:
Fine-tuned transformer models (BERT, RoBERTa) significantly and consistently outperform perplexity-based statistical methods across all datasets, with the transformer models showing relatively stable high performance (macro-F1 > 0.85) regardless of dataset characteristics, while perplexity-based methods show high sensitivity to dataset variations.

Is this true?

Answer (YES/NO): NO